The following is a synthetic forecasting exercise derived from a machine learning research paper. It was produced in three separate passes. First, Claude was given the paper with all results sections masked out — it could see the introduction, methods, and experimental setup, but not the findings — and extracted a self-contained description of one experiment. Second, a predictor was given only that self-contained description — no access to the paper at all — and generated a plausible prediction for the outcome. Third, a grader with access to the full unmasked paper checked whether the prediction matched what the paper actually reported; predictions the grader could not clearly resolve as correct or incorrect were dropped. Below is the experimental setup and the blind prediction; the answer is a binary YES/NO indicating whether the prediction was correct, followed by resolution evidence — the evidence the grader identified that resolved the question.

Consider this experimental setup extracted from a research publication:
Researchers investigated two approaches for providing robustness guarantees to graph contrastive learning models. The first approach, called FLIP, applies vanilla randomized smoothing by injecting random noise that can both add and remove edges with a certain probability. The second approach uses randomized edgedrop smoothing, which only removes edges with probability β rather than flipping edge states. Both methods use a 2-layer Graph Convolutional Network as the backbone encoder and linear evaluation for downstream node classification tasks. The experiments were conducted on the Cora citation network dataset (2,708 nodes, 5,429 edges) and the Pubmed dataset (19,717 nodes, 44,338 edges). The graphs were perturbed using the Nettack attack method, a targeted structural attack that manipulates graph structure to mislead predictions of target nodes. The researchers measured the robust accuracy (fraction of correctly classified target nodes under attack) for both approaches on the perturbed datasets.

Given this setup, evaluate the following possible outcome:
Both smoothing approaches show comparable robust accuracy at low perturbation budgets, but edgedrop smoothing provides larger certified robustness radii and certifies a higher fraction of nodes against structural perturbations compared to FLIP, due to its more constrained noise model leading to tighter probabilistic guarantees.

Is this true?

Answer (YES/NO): NO